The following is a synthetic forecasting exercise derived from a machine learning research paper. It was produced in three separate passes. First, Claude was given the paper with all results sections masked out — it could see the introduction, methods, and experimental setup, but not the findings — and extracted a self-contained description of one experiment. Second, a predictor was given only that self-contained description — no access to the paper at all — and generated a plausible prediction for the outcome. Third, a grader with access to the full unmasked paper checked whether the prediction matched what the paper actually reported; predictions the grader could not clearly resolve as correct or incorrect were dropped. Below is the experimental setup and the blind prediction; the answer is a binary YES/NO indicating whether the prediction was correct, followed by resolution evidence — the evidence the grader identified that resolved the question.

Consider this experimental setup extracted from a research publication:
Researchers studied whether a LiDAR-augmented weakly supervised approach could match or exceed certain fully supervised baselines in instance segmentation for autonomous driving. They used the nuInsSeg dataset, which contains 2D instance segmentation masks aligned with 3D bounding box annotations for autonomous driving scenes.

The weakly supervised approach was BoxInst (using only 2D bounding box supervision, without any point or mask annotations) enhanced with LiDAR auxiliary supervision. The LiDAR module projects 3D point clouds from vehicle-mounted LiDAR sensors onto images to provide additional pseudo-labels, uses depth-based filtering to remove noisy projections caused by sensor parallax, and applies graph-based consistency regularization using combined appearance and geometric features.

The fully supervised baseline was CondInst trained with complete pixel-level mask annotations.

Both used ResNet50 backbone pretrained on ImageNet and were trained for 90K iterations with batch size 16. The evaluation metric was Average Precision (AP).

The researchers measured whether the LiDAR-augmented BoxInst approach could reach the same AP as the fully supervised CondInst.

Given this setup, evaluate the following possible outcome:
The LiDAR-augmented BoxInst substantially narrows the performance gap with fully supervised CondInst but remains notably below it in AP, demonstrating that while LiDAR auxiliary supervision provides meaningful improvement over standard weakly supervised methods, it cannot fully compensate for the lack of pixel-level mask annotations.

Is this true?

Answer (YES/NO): NO